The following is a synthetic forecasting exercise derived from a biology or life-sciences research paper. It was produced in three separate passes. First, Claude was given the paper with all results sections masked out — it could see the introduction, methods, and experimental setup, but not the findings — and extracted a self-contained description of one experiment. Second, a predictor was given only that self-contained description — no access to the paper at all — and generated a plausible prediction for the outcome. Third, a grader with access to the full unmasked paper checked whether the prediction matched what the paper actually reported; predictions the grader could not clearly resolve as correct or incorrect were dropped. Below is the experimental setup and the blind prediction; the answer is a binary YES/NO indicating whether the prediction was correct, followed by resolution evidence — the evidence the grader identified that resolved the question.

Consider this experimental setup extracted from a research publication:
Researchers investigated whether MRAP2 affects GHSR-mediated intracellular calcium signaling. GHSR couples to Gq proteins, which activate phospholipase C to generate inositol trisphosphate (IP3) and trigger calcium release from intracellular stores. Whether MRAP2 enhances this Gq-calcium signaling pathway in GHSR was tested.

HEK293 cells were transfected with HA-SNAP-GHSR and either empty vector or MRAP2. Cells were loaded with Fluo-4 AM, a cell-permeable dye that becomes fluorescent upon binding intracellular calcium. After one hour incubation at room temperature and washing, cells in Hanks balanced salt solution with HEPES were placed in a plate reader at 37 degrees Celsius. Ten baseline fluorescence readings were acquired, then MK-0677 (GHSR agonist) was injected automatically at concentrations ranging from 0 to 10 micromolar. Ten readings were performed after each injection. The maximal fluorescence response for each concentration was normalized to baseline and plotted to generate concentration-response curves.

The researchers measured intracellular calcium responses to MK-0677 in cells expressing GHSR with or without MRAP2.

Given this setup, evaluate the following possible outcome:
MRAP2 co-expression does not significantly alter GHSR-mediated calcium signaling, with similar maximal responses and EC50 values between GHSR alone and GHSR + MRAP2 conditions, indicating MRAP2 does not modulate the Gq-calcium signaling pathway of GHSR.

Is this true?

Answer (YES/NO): NO